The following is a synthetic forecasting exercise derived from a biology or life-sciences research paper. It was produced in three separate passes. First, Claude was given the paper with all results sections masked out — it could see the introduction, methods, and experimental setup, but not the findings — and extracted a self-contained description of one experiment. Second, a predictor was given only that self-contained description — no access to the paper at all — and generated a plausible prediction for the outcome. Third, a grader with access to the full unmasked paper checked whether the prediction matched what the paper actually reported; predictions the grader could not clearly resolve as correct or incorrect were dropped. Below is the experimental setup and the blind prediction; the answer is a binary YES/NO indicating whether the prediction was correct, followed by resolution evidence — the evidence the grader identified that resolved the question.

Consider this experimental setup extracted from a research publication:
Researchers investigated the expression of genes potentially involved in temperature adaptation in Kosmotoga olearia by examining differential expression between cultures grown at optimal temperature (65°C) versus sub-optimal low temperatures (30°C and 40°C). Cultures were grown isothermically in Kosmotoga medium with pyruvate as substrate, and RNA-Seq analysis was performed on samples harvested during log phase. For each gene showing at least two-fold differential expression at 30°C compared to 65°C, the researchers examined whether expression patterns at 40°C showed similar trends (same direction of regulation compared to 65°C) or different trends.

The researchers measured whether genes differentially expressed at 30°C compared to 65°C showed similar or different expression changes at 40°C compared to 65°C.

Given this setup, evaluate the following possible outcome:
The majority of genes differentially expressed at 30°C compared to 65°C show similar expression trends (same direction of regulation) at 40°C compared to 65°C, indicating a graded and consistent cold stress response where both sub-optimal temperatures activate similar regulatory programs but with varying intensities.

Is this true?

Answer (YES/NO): NO